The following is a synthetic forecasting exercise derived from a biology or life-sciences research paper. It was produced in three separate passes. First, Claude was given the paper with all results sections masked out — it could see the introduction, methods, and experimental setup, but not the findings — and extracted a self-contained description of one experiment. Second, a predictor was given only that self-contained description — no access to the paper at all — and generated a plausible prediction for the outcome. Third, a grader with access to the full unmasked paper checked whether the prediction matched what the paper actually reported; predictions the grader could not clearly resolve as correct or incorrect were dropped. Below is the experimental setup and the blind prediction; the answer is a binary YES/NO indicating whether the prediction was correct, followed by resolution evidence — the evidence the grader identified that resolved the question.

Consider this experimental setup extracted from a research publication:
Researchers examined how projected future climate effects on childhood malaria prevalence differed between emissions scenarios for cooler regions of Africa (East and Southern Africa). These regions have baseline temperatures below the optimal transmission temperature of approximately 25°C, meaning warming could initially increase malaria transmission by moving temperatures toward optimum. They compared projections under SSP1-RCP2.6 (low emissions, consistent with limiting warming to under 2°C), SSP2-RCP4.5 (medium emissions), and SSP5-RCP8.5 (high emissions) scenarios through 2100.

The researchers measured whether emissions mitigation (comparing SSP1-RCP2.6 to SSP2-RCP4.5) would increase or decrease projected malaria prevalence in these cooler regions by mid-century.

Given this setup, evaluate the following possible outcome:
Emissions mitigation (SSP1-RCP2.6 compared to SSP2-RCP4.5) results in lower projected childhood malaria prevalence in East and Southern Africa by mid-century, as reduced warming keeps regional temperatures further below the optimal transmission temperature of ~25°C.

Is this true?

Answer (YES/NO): YES